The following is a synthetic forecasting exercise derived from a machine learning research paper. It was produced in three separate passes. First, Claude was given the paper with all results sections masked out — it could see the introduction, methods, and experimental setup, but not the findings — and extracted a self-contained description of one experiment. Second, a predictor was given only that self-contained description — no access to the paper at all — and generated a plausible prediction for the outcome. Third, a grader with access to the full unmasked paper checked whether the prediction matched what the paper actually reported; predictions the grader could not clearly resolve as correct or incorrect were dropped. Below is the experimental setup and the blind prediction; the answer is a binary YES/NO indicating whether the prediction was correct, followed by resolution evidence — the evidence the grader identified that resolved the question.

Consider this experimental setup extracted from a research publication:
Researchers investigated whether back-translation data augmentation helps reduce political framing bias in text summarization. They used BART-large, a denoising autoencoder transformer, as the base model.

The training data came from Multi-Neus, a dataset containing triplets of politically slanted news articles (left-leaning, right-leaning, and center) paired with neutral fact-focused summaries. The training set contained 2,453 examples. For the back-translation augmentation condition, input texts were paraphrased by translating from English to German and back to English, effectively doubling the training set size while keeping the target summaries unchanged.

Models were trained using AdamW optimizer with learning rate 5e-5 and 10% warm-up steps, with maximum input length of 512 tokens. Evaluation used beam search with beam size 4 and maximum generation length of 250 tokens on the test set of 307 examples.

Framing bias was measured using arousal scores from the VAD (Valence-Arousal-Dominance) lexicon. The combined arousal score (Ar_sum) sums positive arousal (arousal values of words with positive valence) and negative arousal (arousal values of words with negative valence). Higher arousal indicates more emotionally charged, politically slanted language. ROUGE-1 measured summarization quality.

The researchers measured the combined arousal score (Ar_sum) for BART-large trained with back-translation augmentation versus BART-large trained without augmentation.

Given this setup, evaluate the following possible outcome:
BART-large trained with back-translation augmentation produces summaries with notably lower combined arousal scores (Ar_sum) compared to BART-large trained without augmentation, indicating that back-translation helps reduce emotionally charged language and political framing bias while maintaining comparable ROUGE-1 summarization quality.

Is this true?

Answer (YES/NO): NO